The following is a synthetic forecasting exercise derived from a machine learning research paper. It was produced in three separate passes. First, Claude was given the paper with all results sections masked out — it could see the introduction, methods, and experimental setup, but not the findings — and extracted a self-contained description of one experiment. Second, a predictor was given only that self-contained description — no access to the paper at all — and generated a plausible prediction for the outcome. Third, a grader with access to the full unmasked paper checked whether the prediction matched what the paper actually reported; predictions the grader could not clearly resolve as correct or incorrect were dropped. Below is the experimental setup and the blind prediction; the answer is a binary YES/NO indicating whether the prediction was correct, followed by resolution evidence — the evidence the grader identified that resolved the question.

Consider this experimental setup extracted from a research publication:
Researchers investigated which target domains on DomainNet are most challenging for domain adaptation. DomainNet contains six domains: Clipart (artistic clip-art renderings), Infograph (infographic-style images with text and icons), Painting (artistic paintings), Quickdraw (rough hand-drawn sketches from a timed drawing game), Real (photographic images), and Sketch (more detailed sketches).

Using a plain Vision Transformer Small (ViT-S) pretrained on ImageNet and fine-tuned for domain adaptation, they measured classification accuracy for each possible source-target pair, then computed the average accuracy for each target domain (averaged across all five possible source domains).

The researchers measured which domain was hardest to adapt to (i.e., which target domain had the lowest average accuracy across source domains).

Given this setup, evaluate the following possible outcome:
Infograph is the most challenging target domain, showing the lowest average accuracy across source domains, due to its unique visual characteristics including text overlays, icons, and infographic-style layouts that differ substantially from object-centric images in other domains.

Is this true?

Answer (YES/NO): NO